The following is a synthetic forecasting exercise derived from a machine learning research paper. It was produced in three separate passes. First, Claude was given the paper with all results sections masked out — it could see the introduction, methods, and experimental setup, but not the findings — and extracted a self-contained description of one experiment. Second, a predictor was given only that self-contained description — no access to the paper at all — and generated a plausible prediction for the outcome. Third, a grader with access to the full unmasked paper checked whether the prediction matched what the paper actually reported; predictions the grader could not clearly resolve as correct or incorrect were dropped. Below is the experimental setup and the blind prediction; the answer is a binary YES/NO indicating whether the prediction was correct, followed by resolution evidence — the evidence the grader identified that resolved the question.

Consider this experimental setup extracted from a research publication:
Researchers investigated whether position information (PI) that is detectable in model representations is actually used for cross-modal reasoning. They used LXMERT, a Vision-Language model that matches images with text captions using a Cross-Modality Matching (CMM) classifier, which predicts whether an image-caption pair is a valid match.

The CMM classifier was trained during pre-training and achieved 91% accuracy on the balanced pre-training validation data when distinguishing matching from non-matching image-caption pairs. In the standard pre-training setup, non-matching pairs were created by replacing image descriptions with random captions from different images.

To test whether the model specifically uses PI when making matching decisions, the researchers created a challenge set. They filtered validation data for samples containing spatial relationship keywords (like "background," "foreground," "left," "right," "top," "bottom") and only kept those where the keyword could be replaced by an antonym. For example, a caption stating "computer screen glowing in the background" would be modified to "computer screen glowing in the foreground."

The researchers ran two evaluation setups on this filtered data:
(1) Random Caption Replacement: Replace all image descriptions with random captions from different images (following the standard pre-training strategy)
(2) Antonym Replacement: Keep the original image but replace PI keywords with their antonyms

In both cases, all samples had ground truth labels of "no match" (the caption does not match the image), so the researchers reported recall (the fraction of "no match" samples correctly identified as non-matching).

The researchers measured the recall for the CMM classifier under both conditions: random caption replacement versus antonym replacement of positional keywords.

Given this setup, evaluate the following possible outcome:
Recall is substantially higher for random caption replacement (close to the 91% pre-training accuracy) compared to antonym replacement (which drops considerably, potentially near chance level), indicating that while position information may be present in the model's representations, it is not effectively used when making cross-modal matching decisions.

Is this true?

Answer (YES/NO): YES